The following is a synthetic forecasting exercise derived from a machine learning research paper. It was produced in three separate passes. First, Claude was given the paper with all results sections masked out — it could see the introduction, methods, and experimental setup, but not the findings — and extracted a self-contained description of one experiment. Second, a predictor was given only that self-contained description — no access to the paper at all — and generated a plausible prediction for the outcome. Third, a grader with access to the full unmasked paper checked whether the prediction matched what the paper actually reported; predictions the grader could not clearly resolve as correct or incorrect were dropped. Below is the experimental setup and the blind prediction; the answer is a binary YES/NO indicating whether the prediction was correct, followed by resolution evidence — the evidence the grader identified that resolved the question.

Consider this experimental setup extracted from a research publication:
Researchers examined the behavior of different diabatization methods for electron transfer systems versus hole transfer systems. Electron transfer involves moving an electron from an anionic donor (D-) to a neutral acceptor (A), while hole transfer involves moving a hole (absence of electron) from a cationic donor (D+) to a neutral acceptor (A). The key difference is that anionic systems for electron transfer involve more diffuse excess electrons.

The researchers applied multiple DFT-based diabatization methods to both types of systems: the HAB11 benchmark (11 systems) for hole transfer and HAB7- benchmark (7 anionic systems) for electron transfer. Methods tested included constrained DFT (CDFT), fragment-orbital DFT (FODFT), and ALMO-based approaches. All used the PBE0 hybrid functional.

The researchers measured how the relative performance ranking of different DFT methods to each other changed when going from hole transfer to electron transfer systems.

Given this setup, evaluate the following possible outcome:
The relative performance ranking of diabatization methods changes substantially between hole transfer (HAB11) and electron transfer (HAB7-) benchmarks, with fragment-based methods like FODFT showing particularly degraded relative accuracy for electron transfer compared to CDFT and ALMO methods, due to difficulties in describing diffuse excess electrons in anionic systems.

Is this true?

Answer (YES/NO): NO